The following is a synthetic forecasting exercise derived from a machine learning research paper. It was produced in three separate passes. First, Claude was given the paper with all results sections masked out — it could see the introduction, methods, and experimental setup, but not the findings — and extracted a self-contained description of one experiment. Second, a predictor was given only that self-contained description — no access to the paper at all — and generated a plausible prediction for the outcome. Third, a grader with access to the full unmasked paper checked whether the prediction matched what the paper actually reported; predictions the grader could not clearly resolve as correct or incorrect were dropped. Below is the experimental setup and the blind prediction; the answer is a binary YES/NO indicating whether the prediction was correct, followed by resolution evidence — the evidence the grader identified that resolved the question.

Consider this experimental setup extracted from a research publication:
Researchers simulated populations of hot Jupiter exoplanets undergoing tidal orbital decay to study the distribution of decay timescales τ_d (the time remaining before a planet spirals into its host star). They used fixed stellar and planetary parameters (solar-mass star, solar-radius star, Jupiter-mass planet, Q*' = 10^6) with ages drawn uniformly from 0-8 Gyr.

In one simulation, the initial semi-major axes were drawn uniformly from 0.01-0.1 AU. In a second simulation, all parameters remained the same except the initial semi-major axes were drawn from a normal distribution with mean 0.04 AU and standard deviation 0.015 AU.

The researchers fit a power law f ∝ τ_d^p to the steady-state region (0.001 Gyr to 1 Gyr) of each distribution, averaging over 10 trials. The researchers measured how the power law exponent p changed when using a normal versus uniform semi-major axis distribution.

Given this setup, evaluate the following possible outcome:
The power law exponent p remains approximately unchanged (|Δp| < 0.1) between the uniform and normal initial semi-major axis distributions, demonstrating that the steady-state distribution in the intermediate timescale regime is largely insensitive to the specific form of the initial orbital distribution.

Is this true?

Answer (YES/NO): YES